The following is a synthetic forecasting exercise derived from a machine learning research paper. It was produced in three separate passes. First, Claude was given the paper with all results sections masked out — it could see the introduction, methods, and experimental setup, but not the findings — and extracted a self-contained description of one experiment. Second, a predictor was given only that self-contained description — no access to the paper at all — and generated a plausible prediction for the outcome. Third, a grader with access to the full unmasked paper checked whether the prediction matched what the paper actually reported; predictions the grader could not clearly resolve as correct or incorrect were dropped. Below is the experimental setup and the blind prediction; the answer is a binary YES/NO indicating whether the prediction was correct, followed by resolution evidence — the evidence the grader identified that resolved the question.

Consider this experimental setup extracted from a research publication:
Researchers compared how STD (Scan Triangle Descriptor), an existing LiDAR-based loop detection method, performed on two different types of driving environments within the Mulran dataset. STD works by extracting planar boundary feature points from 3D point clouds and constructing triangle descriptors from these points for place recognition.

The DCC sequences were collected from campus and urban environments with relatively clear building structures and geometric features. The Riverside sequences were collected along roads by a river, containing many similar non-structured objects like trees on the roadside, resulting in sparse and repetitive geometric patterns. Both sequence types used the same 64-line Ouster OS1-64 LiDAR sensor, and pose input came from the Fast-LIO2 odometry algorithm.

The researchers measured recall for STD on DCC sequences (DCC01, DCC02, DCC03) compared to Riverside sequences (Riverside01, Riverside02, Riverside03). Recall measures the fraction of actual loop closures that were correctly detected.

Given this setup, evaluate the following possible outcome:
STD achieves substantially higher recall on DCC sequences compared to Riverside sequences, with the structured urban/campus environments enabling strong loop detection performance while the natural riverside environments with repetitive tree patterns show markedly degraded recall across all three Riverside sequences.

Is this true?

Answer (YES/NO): NO